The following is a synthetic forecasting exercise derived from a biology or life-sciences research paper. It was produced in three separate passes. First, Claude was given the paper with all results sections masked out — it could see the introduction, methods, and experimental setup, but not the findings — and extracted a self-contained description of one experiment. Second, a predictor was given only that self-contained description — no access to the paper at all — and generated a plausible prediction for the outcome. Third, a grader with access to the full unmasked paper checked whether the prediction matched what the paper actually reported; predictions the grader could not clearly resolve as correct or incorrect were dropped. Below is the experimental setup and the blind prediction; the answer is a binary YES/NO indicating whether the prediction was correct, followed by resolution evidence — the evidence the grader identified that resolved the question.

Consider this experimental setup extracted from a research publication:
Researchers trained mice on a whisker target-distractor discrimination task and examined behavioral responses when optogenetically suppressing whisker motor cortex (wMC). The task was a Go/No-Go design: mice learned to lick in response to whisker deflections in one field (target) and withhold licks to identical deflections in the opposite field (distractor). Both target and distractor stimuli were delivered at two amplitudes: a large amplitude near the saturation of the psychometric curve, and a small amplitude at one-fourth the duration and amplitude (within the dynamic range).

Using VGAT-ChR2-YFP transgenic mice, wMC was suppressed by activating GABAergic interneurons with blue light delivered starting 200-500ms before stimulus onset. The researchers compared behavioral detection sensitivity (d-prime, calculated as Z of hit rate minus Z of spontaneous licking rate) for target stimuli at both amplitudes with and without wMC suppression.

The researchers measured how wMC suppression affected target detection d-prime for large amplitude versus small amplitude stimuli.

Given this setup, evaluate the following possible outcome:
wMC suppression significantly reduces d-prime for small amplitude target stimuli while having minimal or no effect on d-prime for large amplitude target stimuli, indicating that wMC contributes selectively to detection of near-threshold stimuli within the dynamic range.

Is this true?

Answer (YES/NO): NO